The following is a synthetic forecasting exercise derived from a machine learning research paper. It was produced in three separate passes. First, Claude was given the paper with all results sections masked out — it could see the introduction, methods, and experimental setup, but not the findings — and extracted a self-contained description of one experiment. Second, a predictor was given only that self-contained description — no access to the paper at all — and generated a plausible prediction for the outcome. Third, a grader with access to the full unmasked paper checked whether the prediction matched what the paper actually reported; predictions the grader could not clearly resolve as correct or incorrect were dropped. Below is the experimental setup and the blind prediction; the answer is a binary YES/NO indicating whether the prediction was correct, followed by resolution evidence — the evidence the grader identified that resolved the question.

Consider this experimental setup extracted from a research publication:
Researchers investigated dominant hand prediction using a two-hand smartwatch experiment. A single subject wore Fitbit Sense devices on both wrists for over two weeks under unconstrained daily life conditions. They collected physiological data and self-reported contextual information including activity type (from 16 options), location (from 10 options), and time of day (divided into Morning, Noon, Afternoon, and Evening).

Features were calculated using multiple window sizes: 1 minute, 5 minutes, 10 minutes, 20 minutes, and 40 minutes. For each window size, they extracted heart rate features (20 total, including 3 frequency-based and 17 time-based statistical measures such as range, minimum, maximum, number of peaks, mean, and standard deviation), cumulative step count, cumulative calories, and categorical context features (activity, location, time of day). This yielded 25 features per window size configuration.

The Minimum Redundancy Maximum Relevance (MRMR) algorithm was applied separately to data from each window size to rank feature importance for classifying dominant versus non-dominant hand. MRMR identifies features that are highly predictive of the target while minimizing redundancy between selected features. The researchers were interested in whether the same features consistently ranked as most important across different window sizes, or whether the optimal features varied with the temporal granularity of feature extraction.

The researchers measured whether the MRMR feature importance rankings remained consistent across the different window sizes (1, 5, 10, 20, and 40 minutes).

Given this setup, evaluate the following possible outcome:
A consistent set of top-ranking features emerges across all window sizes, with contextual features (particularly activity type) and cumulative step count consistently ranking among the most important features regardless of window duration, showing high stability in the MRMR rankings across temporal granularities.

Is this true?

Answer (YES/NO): NO